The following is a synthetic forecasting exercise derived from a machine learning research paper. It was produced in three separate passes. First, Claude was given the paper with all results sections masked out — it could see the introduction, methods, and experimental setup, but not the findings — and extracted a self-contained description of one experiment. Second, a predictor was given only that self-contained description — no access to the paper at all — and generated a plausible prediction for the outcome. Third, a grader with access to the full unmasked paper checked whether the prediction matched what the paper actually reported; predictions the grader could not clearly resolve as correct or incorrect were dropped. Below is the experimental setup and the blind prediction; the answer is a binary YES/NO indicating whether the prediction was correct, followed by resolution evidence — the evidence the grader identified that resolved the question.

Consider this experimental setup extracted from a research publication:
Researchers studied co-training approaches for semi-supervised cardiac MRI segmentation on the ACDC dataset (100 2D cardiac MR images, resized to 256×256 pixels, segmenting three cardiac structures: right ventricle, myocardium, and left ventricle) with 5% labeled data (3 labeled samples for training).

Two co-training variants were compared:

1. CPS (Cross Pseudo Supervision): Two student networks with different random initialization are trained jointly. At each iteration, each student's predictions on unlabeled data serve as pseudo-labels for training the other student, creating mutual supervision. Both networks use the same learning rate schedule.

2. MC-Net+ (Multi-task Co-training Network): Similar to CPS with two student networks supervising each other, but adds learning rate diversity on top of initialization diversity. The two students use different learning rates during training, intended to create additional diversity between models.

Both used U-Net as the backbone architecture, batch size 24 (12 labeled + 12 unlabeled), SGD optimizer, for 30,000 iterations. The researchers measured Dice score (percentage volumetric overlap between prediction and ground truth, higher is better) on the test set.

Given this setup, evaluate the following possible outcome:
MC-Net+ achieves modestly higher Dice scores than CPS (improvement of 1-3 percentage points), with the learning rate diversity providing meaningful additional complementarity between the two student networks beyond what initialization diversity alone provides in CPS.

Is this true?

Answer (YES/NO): NO